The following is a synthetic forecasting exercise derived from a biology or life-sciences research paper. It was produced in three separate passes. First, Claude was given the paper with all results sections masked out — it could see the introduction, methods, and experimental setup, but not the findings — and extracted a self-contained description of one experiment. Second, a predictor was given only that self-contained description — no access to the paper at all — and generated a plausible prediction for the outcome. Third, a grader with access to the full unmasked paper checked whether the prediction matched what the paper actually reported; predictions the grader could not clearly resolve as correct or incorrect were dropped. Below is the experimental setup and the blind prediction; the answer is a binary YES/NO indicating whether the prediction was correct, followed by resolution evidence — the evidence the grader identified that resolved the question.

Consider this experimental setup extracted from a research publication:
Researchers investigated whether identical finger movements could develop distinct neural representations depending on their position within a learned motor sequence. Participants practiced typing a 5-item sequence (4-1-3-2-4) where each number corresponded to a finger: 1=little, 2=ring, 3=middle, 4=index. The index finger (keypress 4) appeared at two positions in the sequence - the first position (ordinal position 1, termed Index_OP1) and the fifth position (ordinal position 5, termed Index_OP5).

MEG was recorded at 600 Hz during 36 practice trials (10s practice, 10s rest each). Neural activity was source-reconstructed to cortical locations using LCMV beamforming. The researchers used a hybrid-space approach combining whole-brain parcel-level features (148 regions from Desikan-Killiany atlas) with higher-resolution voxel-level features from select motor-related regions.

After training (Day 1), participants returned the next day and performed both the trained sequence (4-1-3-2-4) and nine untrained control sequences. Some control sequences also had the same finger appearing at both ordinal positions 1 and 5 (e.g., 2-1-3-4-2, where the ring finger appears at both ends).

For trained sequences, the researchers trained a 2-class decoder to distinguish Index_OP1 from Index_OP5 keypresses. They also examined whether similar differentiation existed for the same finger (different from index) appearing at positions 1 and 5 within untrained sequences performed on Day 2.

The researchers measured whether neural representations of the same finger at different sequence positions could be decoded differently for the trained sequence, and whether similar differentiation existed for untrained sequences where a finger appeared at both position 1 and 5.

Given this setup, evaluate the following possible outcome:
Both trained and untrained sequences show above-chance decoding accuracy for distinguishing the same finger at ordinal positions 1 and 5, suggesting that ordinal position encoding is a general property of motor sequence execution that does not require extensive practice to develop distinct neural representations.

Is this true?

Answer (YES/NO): NO